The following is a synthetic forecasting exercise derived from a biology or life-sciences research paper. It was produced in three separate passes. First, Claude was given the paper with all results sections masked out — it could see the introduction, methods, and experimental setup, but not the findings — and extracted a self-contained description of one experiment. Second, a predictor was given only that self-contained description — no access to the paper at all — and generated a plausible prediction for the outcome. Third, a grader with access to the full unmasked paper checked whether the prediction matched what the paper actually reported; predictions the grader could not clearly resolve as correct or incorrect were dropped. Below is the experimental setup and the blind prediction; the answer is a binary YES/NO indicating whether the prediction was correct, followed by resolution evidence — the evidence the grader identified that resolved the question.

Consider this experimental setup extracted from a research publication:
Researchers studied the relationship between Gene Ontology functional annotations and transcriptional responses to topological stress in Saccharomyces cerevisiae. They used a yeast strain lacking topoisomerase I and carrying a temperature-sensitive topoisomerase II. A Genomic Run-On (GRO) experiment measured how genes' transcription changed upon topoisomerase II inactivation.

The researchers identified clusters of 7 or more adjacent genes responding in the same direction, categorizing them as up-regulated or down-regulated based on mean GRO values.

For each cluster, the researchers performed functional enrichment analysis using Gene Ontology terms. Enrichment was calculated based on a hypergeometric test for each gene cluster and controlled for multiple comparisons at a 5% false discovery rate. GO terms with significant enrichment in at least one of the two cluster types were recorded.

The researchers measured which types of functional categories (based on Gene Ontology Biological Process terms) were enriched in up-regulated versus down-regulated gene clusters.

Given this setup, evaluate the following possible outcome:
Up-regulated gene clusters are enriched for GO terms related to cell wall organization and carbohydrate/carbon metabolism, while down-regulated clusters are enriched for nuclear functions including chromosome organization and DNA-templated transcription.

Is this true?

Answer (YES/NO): NO